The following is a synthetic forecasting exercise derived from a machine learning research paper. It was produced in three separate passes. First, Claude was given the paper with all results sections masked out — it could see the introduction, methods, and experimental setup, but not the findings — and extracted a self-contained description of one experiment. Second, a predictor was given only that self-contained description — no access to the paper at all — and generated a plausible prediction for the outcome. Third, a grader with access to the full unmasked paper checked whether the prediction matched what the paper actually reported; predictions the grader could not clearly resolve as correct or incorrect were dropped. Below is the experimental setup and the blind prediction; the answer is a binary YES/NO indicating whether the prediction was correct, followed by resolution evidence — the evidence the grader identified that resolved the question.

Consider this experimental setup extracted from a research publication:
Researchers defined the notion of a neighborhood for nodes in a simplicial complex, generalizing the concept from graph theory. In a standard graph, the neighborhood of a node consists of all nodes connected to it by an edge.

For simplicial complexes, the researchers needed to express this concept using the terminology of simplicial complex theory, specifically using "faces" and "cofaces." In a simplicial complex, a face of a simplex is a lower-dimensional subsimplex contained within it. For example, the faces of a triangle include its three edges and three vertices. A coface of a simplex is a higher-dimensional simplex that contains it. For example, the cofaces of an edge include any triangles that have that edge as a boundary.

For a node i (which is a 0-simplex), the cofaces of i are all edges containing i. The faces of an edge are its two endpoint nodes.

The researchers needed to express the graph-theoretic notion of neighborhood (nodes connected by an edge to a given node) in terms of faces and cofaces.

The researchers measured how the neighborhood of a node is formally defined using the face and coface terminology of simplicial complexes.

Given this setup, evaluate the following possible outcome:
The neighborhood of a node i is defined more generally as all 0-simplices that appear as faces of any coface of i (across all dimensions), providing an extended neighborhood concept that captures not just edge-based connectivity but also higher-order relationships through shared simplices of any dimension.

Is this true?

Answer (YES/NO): NO